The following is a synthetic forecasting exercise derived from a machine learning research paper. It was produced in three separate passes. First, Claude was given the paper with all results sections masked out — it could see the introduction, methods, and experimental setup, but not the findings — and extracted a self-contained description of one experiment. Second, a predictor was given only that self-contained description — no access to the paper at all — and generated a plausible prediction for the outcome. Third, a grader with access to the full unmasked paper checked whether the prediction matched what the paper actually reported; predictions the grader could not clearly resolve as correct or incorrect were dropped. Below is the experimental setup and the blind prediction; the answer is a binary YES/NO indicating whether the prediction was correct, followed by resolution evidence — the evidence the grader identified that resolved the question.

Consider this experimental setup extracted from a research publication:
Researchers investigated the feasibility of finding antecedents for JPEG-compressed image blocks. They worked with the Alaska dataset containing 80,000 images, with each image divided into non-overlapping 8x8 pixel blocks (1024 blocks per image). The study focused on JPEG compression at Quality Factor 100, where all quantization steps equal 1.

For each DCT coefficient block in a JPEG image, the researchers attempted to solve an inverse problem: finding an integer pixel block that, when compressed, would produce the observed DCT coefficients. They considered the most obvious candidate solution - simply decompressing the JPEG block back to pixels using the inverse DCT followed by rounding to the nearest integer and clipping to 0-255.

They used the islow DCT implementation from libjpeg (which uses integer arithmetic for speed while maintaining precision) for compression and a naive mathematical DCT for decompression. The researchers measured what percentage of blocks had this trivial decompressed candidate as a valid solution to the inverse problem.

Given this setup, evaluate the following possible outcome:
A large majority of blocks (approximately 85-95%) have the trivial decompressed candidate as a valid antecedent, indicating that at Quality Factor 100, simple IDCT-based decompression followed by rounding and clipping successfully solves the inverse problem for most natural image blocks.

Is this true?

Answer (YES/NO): NO